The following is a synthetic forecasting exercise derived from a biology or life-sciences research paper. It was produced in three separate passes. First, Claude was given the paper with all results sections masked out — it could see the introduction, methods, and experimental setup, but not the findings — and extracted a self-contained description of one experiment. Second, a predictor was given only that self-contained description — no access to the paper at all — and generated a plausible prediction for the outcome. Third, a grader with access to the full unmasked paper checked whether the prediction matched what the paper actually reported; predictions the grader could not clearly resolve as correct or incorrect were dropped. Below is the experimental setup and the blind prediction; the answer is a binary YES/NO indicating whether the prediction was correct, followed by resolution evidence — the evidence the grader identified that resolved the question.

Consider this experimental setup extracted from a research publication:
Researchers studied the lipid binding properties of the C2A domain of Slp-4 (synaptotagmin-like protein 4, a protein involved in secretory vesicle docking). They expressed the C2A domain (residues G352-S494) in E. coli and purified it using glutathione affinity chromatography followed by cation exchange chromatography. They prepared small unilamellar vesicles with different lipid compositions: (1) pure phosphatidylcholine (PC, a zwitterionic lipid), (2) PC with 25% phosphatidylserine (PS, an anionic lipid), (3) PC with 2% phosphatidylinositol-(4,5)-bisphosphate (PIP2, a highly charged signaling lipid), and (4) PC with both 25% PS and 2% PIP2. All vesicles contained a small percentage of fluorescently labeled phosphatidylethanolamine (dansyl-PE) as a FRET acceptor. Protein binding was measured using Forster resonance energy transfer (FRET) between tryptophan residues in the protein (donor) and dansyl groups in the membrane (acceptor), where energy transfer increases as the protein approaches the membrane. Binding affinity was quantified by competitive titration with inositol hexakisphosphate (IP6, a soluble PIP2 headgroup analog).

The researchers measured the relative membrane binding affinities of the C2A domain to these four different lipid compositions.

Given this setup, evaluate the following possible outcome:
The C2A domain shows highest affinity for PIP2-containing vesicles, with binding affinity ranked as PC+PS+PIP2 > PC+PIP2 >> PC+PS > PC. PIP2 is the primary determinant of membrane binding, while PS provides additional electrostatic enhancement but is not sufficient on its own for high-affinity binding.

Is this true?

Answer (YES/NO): NO